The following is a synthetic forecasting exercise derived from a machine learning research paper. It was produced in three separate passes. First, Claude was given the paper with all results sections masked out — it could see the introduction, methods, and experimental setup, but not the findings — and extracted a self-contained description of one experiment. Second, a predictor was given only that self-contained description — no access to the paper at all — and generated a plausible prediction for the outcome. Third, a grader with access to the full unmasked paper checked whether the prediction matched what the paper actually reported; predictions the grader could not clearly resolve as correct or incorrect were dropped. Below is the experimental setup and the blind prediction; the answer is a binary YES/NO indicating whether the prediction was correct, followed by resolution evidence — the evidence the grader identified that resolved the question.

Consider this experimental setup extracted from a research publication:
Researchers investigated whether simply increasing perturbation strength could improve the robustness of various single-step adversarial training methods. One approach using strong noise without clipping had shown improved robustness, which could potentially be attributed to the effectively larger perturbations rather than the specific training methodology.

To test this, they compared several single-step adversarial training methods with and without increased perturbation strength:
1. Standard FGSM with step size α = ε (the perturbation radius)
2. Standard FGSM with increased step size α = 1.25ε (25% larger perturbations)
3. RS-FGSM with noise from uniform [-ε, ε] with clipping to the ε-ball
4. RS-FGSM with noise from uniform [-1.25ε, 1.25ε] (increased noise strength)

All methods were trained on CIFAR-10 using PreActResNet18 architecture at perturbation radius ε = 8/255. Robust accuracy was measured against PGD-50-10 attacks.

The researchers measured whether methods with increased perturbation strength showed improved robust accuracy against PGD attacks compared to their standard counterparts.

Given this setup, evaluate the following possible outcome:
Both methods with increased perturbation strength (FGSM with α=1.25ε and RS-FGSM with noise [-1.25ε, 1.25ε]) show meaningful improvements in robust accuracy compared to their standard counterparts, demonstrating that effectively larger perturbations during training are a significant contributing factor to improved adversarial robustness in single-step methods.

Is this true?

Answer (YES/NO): NO